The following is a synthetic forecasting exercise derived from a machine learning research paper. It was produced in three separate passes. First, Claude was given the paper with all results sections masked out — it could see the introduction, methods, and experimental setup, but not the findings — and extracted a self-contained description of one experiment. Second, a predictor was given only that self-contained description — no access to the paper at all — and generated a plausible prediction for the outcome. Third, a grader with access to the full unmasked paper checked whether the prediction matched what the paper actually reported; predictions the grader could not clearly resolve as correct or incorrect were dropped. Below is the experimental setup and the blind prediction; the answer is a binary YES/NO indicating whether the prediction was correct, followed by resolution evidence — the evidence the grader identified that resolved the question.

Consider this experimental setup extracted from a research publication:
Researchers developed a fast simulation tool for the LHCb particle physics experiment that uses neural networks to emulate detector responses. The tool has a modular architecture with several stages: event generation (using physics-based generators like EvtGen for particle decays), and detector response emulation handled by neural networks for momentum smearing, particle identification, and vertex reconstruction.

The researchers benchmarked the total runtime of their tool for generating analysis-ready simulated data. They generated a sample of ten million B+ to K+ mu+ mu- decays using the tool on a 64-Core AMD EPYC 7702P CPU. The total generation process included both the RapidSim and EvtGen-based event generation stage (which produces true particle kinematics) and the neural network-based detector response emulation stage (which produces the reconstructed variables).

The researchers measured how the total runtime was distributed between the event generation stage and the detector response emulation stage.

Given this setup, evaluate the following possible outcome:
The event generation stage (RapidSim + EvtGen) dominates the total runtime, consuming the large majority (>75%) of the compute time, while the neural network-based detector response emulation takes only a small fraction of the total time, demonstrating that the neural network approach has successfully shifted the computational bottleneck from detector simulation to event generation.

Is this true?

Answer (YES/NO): NO